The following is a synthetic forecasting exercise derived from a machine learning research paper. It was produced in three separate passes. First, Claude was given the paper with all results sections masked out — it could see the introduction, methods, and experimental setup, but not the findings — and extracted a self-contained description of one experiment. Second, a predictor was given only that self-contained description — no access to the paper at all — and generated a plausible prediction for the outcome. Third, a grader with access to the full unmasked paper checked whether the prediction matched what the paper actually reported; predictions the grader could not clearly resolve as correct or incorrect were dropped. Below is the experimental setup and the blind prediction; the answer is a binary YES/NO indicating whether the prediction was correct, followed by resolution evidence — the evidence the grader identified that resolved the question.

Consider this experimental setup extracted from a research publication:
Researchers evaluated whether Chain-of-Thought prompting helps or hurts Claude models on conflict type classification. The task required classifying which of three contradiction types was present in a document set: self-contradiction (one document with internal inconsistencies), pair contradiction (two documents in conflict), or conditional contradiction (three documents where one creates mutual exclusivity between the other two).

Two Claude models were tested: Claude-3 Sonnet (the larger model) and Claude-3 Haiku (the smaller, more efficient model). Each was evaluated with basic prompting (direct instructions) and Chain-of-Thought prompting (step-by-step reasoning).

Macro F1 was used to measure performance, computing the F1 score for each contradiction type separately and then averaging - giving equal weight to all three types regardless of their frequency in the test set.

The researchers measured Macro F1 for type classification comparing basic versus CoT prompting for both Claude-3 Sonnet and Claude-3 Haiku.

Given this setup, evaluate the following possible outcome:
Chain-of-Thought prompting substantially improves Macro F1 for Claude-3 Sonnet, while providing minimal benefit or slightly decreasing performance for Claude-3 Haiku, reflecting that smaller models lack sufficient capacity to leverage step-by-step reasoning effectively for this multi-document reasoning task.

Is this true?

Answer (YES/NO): NO